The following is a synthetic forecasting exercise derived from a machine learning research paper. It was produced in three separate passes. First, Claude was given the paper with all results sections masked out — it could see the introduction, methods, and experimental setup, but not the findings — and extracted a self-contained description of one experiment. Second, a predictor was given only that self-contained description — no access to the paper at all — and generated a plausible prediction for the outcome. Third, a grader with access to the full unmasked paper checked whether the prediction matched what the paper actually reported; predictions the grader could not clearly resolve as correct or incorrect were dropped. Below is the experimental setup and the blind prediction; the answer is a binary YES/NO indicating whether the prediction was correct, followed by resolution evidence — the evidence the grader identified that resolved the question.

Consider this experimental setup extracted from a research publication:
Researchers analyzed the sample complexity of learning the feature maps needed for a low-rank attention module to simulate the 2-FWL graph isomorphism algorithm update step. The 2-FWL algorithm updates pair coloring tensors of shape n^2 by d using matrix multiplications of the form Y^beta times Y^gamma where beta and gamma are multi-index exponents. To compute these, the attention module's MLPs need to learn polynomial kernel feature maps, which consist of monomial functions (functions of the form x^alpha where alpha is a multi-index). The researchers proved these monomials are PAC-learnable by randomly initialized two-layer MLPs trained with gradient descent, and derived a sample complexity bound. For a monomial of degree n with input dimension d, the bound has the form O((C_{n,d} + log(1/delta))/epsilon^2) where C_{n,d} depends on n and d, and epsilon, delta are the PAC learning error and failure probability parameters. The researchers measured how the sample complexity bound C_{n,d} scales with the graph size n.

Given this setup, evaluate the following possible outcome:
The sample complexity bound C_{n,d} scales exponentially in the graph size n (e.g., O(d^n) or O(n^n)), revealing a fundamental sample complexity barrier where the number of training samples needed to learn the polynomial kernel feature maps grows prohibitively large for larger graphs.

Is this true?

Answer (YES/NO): YES